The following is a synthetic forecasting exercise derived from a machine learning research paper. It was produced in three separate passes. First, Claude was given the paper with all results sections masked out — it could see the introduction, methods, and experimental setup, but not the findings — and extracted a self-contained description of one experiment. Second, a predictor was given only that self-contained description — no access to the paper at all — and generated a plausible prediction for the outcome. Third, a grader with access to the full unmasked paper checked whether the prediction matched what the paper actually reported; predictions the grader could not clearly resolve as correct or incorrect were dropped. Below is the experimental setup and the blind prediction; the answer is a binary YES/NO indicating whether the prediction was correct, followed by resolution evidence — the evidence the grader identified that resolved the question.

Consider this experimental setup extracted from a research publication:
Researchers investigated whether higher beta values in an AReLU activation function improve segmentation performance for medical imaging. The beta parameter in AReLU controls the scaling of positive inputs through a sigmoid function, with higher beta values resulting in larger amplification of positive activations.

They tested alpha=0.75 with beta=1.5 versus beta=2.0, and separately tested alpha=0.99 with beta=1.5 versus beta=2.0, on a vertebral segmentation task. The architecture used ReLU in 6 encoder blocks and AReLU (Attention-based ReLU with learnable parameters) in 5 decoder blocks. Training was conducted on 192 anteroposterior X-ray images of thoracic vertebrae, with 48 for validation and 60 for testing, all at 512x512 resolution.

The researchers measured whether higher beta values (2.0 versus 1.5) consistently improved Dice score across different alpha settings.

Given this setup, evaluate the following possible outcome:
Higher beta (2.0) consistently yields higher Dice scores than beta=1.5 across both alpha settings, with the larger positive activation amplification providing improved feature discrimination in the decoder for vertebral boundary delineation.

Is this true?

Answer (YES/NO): YES